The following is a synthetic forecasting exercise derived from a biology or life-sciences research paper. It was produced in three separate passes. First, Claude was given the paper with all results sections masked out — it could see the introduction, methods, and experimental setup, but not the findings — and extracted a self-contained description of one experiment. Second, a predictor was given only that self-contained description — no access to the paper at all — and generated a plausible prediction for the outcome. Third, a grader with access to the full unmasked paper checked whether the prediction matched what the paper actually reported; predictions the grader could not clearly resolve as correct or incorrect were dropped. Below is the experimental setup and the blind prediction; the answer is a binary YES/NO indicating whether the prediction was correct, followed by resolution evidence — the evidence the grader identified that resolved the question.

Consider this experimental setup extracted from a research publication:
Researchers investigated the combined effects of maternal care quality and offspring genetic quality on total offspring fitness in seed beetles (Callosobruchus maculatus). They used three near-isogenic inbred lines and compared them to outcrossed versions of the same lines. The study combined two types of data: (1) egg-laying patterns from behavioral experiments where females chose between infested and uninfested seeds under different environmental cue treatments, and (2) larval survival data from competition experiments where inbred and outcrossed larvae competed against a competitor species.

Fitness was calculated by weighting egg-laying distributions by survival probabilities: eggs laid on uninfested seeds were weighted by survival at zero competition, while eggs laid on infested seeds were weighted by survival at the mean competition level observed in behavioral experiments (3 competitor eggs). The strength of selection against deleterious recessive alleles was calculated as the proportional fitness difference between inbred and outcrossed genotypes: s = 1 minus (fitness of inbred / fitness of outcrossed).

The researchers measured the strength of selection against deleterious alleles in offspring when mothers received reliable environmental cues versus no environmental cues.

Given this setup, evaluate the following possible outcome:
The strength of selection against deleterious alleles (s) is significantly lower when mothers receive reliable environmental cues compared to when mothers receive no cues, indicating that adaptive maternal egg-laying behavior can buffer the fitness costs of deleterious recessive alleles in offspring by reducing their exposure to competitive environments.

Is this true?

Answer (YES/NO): YES